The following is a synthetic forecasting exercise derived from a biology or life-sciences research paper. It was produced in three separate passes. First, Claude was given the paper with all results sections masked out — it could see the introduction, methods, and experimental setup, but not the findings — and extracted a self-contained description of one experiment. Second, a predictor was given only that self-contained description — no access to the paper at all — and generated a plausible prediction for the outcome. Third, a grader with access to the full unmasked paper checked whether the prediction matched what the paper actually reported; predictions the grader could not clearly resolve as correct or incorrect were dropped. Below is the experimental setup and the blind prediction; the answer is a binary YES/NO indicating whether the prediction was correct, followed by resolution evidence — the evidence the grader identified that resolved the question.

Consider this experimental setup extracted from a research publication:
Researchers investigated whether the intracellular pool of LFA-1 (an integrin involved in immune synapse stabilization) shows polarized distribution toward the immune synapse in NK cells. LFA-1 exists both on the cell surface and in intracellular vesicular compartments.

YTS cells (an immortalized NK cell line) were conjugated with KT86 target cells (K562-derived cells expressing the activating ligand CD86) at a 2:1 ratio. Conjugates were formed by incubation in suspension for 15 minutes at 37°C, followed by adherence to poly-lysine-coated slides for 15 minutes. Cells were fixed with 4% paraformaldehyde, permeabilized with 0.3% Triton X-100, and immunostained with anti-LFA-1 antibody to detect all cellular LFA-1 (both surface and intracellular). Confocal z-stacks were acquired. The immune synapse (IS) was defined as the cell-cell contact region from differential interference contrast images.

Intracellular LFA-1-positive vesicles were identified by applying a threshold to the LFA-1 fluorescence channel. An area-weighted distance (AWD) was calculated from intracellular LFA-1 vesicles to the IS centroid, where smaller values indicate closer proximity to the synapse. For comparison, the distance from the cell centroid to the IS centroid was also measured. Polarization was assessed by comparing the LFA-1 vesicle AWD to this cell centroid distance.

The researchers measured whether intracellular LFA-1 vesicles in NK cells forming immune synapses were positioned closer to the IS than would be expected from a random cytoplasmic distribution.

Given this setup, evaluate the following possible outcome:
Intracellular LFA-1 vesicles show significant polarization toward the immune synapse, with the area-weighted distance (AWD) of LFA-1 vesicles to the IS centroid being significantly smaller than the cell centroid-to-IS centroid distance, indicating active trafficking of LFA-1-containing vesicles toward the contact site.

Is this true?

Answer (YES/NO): YES